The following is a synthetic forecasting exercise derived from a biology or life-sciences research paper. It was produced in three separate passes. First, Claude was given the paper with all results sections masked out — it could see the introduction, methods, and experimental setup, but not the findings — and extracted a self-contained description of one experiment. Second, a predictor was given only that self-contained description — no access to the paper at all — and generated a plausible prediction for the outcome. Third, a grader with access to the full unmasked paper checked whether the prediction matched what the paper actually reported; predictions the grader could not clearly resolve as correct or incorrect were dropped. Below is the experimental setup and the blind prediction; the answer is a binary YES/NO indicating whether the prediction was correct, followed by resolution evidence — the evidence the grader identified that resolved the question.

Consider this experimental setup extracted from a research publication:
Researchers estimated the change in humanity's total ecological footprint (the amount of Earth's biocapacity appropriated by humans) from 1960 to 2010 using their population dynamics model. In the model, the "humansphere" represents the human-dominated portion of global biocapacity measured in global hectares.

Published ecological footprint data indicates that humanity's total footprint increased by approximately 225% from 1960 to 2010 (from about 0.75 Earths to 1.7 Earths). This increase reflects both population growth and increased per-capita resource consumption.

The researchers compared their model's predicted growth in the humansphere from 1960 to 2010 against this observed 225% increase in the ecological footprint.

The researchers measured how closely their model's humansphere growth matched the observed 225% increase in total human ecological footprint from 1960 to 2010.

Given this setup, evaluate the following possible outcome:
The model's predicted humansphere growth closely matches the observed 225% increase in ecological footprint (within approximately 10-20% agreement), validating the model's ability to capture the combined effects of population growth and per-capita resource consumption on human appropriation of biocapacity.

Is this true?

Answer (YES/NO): NO